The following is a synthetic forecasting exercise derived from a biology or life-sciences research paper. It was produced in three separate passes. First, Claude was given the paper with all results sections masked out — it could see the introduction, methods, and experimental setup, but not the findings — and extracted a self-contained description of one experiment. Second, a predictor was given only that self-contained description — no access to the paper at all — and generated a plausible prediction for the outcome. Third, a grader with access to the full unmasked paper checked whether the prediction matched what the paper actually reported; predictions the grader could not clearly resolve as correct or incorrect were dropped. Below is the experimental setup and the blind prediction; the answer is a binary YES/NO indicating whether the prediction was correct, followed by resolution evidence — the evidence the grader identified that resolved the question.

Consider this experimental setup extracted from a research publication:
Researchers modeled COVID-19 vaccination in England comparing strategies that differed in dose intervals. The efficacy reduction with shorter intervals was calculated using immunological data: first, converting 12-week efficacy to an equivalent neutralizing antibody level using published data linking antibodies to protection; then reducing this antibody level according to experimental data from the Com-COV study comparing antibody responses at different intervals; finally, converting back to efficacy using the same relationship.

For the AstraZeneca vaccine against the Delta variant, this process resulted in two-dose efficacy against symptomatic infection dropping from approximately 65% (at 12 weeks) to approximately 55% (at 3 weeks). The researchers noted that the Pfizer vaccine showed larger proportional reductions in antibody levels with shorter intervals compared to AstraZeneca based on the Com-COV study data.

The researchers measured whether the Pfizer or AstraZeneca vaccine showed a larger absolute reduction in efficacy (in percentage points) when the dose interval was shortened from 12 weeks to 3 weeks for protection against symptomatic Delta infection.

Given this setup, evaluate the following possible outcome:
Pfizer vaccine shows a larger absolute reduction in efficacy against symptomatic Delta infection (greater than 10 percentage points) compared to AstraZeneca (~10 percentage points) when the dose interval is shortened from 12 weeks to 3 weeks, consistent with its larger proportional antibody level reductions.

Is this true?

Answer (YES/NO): NO